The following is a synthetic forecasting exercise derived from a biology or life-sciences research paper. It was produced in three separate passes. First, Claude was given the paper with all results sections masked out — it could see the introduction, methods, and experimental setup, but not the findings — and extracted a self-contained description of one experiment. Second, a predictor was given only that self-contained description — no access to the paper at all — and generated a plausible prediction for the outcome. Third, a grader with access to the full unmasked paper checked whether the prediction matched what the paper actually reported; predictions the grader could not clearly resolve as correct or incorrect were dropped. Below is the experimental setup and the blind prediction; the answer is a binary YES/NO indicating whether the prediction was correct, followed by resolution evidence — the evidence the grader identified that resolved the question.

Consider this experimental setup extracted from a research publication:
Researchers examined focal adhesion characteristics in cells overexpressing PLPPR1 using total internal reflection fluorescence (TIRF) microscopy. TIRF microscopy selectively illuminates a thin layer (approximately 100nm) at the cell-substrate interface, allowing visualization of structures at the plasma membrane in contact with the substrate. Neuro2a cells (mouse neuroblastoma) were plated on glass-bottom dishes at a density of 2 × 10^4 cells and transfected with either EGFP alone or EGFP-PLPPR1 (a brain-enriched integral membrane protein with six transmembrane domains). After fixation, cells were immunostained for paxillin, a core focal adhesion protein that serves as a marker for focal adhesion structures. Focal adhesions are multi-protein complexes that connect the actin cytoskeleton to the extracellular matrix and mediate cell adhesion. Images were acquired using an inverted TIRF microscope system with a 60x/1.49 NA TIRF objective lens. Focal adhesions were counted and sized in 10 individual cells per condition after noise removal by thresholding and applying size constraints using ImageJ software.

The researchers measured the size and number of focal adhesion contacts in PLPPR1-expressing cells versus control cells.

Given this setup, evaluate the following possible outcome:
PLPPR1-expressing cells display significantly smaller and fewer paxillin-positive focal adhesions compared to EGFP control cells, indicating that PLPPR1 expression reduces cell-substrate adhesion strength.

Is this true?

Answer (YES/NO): NO